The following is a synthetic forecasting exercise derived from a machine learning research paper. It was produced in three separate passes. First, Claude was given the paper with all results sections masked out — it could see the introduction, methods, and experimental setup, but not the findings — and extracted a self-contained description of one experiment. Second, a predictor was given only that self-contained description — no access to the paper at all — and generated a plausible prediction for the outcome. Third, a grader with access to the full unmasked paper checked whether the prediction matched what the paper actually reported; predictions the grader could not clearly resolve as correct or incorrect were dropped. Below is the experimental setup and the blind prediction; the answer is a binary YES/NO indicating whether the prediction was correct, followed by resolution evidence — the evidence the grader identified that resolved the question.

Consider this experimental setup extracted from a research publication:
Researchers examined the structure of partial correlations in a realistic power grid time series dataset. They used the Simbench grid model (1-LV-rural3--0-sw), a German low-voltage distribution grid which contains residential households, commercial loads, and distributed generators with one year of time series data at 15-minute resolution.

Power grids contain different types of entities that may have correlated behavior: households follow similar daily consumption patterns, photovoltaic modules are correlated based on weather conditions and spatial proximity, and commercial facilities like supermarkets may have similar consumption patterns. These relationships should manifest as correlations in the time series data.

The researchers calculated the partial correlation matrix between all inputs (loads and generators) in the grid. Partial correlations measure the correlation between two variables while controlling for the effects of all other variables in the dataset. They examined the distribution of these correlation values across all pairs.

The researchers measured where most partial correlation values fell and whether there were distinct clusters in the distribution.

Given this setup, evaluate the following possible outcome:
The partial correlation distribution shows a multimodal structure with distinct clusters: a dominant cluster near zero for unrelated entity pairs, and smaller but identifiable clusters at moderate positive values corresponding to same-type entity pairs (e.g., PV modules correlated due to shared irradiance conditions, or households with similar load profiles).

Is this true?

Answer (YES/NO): NO